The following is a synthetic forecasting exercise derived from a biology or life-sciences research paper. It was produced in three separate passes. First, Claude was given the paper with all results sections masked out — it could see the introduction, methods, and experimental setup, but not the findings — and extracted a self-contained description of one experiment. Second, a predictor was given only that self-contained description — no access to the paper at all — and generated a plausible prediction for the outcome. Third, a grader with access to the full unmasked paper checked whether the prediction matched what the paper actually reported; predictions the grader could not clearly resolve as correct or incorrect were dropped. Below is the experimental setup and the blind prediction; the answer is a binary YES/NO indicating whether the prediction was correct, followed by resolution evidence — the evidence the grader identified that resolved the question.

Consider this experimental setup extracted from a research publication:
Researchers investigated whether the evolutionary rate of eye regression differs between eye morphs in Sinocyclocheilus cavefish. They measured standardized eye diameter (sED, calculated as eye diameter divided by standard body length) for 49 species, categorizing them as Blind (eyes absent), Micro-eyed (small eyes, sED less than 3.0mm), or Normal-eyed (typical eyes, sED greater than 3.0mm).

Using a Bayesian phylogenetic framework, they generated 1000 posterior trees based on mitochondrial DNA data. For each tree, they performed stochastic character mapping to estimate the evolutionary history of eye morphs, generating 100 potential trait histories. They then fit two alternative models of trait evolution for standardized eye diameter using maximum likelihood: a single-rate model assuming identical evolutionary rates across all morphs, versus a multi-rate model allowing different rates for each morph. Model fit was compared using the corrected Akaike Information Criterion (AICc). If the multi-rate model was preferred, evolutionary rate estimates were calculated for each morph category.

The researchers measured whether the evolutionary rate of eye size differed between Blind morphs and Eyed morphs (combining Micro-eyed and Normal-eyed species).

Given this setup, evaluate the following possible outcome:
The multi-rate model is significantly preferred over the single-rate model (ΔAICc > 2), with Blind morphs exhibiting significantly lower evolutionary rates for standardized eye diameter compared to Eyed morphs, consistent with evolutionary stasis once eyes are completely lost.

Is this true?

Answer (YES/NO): NO